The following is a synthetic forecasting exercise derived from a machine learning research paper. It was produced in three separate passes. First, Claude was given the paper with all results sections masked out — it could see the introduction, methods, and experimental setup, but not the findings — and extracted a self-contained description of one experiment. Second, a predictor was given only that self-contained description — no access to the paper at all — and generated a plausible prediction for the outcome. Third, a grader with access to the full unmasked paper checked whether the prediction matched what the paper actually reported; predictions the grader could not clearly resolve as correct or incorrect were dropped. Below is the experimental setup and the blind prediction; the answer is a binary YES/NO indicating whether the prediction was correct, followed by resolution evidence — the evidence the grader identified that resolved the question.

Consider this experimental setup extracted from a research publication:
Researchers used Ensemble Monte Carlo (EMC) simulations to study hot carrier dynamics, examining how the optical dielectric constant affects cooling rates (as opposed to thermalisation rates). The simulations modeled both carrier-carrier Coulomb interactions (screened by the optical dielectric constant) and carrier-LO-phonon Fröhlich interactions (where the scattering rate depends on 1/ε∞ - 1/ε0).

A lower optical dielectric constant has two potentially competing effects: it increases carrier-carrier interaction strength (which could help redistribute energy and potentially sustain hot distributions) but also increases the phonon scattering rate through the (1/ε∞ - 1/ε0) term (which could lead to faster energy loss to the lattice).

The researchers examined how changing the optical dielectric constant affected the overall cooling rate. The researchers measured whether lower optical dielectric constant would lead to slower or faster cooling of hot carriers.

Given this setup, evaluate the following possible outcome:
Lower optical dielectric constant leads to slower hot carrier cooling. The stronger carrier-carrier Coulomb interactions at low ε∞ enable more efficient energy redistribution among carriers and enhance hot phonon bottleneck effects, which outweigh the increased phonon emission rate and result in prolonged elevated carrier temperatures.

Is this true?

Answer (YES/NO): NO